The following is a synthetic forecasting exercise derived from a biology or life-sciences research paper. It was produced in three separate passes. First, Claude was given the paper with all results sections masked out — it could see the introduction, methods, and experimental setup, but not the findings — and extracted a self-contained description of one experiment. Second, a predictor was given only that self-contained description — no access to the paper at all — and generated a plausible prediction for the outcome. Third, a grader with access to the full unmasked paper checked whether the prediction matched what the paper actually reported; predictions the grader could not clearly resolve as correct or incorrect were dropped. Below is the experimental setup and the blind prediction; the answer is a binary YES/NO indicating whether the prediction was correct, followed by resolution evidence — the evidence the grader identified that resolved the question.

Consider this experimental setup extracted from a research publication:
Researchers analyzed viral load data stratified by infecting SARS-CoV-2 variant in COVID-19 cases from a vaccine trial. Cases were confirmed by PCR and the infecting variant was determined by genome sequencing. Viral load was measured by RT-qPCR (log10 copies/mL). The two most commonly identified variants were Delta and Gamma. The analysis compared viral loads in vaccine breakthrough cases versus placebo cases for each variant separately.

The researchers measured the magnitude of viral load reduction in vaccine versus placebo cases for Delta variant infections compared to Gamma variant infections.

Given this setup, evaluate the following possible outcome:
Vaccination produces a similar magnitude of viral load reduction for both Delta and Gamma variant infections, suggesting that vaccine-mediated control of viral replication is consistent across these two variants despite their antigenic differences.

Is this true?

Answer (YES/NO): NO